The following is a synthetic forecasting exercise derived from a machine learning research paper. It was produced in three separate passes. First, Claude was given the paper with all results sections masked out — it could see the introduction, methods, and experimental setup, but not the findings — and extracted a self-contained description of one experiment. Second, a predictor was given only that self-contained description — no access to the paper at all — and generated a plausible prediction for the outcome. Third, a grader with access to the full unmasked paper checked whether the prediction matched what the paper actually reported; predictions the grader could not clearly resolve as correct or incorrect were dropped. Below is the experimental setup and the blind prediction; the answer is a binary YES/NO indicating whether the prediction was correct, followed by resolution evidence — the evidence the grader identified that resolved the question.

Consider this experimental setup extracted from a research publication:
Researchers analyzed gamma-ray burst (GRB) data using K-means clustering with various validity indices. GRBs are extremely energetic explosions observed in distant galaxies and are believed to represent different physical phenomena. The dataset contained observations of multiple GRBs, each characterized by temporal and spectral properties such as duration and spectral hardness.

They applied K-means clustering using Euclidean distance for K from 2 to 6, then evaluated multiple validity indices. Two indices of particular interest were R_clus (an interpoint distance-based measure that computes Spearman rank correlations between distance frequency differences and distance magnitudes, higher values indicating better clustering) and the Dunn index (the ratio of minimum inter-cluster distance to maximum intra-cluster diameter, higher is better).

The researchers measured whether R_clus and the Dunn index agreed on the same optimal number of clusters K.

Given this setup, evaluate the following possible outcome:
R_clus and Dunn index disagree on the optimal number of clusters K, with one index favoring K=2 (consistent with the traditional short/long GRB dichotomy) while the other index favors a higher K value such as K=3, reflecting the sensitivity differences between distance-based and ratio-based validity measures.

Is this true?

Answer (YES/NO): NO